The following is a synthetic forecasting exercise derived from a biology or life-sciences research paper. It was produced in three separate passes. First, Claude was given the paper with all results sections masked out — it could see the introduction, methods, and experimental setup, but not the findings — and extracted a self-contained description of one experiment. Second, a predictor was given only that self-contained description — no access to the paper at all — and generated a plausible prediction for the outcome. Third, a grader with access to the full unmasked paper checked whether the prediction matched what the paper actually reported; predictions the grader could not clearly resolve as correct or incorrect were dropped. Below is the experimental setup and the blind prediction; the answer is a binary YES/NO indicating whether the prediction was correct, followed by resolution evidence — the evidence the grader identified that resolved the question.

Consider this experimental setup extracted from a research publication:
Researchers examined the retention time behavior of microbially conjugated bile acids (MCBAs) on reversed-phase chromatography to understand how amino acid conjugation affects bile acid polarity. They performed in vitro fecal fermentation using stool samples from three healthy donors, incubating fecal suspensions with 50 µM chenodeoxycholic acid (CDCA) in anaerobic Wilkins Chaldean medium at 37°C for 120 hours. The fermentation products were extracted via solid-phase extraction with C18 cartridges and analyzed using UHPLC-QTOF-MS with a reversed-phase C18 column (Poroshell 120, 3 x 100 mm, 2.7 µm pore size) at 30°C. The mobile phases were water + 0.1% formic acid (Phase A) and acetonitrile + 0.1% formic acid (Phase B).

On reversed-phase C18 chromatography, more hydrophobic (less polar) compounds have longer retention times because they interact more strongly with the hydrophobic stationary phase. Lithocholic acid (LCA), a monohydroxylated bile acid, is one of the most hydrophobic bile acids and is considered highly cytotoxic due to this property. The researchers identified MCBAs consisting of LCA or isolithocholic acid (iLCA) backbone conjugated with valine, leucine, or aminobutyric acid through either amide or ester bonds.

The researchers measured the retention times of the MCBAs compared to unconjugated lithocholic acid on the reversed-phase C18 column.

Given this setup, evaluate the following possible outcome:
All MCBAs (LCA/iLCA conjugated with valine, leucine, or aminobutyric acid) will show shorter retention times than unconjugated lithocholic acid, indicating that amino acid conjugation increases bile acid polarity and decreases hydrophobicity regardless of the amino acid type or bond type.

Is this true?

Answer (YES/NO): YES